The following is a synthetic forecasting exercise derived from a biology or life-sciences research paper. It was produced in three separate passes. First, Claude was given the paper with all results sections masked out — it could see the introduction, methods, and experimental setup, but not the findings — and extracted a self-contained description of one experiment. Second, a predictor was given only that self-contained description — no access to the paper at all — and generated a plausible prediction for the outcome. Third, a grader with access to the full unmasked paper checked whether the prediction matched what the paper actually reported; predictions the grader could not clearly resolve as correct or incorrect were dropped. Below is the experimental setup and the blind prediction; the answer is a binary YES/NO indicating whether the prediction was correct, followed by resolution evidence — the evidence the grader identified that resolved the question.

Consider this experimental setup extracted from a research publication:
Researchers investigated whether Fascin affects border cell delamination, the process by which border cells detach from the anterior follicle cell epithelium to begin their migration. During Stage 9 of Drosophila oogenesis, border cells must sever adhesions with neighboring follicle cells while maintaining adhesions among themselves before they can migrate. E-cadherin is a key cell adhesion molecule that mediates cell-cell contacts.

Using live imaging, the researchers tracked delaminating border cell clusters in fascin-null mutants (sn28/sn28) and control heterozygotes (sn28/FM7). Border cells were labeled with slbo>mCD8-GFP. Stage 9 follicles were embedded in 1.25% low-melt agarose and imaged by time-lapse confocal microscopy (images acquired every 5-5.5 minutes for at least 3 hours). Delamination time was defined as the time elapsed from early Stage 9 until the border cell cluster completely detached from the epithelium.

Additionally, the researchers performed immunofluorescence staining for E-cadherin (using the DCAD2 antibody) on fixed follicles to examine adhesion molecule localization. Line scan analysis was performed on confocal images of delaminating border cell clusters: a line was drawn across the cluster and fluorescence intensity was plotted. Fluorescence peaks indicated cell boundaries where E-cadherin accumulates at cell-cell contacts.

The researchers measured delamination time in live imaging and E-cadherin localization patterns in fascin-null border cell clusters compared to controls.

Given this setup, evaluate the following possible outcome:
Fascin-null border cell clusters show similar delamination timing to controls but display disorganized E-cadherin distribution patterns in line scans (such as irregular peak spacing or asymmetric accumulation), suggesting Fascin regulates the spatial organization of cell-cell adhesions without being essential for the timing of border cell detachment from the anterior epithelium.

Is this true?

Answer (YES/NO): NO